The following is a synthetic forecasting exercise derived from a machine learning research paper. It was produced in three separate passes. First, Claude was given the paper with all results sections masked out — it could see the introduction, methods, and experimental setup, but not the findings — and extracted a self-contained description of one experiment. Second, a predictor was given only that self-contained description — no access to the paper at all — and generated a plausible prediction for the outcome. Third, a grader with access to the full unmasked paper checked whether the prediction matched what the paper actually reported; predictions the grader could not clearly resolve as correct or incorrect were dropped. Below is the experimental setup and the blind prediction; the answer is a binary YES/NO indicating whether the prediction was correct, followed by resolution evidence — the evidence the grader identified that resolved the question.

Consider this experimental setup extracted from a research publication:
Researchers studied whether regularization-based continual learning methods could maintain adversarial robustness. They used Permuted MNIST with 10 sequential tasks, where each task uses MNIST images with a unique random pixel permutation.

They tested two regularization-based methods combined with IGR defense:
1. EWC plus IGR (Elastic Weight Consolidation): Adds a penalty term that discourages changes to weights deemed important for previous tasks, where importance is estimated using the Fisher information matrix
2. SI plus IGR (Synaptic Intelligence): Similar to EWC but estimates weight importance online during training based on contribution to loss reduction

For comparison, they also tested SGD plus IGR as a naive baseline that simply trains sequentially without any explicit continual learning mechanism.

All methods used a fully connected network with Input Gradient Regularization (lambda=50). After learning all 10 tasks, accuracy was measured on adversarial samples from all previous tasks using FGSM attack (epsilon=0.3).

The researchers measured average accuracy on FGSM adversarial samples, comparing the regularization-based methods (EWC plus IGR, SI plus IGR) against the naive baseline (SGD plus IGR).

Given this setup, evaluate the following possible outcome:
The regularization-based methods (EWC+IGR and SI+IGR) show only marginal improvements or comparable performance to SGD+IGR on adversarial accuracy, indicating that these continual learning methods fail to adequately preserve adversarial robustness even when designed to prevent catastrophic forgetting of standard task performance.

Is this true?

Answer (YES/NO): YES